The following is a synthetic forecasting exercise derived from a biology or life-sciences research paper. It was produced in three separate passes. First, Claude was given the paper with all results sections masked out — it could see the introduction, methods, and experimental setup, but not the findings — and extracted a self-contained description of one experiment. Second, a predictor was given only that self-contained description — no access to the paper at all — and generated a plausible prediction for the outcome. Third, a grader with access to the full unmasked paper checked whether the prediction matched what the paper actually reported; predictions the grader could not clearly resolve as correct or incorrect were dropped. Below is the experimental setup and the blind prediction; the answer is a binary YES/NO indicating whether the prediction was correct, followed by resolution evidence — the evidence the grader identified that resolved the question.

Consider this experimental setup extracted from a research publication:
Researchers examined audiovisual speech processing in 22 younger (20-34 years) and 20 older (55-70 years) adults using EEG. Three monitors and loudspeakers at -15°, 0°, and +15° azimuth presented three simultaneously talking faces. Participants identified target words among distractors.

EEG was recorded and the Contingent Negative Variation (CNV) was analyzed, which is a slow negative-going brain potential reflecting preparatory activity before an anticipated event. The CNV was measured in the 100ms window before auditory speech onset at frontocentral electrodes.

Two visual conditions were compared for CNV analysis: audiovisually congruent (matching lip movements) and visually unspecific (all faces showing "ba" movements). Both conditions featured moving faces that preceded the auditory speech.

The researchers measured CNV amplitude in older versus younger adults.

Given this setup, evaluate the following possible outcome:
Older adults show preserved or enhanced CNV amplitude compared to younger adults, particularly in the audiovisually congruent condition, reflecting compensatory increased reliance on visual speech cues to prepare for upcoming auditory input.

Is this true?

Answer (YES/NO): NO